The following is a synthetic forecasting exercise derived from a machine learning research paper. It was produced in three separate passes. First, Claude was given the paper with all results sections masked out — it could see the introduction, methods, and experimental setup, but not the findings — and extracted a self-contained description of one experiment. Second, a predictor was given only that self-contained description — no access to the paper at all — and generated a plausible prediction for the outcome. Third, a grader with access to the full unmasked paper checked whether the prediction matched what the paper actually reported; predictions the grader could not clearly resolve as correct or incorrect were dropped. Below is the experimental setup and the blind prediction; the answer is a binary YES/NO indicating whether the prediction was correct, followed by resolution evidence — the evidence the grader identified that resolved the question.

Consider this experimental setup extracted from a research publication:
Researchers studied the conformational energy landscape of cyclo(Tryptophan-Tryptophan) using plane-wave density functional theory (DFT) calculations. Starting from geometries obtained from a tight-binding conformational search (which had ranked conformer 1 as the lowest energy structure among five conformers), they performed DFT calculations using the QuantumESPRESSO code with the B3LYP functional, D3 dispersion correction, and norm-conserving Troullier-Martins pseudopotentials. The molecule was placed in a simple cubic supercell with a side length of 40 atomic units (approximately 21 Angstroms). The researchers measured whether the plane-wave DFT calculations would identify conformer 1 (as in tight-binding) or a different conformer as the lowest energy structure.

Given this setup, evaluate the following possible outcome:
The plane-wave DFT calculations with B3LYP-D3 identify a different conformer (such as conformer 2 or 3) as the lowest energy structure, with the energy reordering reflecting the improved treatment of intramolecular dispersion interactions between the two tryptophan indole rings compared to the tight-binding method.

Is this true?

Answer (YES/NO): YES